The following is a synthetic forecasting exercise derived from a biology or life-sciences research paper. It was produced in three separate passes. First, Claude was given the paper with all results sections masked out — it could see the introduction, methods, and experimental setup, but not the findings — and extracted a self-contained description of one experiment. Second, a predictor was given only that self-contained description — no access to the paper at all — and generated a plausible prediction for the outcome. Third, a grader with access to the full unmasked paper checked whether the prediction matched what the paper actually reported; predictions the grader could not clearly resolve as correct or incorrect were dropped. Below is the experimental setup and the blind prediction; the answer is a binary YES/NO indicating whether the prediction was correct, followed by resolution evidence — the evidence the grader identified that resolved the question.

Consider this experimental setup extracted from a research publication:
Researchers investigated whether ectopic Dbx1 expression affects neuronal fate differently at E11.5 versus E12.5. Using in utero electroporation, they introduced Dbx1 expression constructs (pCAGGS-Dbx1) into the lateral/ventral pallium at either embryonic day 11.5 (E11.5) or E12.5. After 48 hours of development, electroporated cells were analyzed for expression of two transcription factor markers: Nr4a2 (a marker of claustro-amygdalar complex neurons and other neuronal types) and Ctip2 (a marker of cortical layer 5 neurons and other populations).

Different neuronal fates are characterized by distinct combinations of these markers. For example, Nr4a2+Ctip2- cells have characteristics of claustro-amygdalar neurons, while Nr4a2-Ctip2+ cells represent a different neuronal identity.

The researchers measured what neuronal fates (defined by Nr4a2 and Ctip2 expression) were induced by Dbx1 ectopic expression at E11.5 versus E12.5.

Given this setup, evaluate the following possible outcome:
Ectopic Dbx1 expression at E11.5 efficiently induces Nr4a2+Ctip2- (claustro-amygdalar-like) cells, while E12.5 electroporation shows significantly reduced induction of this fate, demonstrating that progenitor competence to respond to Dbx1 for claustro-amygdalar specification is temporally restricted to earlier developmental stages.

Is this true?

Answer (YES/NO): YES